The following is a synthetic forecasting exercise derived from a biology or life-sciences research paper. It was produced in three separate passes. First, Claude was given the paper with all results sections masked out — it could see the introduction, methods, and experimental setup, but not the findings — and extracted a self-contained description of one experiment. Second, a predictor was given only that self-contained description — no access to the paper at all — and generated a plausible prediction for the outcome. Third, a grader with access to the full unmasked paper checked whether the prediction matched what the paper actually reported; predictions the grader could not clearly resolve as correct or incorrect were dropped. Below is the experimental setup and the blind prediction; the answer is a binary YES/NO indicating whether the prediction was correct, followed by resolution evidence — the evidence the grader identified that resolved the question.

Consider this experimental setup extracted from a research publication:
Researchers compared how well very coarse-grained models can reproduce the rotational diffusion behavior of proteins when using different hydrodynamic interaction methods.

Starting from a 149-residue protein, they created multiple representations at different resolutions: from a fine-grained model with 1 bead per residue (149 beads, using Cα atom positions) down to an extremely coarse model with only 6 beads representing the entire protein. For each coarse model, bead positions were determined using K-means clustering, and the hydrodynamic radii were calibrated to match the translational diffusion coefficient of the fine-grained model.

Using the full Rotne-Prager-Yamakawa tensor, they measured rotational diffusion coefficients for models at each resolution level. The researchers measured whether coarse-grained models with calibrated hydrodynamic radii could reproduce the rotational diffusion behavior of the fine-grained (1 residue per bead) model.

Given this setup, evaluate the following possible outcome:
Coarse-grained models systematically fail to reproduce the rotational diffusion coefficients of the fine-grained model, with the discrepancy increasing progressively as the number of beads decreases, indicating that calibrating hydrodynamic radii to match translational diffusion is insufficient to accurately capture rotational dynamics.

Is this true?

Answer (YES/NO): NO